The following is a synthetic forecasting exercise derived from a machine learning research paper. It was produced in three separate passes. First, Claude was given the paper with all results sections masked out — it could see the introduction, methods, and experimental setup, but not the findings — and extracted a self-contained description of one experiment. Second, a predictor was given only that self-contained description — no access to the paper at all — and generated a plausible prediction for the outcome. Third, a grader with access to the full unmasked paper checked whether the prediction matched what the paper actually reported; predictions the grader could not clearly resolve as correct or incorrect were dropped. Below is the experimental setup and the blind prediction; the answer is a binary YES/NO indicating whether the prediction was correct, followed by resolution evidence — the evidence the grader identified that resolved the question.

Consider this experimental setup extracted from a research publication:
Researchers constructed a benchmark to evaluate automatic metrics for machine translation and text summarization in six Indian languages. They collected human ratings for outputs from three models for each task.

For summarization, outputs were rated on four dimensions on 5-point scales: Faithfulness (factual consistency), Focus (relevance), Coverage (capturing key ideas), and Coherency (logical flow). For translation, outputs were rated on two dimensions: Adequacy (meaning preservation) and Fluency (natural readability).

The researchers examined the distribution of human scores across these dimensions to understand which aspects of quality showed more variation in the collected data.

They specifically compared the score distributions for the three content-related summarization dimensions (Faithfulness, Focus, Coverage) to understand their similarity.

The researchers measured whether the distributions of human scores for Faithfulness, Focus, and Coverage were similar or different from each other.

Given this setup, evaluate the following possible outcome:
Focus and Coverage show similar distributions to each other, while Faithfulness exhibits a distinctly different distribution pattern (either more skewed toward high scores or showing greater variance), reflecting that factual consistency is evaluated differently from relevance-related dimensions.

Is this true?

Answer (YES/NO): NO